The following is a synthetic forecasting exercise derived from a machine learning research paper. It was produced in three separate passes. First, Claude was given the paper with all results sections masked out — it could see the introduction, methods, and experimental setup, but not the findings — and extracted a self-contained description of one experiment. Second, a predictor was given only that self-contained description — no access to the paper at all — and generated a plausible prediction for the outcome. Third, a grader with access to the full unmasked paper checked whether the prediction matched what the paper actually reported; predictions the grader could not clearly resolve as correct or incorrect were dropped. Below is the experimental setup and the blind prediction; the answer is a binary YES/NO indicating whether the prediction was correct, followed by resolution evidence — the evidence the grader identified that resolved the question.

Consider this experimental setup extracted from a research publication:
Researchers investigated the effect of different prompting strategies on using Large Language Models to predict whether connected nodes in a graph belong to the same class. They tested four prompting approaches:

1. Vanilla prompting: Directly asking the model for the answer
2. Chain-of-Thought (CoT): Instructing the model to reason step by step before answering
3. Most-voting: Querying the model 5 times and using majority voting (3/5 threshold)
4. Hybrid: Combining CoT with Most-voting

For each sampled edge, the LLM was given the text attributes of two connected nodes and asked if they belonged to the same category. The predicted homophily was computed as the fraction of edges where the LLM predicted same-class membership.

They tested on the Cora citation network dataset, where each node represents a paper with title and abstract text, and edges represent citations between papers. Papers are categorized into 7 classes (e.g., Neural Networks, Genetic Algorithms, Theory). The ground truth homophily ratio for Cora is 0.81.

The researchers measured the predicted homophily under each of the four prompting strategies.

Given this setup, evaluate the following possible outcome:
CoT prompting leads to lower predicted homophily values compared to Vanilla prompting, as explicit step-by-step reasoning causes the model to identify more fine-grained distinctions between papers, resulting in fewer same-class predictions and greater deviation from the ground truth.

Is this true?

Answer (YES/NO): NO